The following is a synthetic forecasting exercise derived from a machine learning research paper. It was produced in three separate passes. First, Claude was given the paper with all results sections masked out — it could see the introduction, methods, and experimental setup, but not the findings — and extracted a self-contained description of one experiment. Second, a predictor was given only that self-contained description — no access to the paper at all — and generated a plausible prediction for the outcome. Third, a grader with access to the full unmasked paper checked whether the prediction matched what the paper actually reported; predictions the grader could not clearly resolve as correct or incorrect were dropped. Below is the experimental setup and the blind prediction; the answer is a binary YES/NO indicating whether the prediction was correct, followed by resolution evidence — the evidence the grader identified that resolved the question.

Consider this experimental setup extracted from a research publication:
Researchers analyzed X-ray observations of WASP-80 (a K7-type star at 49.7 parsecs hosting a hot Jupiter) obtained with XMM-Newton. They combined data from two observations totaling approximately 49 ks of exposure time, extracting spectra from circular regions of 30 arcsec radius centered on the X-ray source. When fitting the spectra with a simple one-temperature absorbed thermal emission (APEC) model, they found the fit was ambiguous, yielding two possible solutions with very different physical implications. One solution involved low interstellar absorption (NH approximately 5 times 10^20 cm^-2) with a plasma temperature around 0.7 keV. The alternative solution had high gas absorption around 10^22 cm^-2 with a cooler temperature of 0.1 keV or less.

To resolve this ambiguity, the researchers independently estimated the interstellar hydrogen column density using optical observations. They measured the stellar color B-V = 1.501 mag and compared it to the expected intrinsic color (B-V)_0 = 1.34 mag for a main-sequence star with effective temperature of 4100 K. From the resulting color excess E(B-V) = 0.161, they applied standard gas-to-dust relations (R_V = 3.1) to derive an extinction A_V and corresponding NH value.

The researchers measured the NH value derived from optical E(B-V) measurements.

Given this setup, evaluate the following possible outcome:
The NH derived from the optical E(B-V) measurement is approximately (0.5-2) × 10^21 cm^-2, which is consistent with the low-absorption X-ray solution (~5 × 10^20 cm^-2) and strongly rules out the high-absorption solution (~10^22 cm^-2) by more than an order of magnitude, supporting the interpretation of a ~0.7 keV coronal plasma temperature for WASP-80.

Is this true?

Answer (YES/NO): NO